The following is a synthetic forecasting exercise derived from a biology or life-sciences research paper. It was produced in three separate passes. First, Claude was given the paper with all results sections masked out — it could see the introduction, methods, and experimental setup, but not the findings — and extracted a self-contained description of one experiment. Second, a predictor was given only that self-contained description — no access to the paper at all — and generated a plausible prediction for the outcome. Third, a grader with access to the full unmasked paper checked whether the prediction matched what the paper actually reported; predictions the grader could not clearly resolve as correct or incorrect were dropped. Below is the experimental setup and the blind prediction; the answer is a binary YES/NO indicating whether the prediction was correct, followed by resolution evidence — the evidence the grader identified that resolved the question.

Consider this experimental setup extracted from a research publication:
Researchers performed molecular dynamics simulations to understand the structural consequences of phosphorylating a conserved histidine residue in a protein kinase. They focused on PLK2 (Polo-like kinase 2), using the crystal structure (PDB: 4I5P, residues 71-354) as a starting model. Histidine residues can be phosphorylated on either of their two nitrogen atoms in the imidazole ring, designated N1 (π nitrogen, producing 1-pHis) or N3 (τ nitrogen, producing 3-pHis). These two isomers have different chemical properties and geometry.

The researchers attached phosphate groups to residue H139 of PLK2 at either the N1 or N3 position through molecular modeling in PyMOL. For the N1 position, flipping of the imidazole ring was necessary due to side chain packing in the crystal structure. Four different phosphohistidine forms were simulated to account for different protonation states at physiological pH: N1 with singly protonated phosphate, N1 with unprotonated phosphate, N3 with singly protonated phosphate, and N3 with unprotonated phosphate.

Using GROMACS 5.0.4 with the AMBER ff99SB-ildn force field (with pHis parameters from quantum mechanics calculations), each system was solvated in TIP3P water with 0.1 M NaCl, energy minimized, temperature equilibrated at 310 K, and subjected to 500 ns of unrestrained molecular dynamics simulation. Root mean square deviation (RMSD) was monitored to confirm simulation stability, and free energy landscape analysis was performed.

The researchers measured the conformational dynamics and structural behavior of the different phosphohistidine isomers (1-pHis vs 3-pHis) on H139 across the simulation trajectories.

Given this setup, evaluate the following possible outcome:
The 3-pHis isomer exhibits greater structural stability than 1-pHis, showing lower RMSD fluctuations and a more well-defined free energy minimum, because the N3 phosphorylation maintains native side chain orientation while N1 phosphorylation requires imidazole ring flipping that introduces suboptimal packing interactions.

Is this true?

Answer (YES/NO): NO